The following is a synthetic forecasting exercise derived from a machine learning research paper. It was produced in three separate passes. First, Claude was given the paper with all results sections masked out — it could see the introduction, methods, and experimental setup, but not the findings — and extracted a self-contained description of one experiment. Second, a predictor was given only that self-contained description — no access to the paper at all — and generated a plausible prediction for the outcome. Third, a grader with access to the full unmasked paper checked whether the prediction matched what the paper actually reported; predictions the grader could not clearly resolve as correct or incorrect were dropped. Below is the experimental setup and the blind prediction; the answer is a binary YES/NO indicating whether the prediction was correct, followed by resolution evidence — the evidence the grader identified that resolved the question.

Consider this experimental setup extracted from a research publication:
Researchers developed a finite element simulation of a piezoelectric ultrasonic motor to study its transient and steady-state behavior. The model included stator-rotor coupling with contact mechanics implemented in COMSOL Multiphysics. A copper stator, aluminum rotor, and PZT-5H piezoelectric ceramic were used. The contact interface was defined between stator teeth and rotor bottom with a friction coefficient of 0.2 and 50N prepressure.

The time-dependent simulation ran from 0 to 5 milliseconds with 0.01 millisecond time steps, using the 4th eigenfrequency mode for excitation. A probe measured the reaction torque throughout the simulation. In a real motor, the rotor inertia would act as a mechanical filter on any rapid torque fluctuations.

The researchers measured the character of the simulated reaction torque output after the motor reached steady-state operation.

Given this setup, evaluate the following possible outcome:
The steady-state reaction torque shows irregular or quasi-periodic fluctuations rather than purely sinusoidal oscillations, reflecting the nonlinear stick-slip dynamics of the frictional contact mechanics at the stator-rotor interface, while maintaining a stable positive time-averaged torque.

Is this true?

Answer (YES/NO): NO